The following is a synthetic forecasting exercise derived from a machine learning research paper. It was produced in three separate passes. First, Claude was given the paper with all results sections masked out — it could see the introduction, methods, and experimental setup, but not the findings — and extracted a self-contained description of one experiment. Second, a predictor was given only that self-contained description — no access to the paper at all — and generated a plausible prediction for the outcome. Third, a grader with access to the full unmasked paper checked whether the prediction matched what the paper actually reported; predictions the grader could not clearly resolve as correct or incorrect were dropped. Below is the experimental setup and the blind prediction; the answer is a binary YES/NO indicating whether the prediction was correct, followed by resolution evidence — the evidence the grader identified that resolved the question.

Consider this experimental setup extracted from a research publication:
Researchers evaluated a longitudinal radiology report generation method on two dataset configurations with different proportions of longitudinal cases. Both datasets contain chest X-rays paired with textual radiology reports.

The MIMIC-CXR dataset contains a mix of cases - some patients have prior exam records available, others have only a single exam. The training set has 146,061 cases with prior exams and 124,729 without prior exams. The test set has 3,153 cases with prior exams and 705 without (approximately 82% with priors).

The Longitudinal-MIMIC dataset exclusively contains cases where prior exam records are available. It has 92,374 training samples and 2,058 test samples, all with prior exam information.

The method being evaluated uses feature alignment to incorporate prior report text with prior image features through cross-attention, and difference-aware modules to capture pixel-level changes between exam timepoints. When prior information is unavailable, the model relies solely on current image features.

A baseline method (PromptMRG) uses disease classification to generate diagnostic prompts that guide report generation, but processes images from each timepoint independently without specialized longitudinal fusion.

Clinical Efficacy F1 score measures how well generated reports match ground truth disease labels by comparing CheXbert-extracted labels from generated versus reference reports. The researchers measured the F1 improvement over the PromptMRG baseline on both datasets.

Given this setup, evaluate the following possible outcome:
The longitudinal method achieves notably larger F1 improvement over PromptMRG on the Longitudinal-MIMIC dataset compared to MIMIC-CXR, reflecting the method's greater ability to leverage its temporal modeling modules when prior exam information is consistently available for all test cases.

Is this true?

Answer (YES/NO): NO